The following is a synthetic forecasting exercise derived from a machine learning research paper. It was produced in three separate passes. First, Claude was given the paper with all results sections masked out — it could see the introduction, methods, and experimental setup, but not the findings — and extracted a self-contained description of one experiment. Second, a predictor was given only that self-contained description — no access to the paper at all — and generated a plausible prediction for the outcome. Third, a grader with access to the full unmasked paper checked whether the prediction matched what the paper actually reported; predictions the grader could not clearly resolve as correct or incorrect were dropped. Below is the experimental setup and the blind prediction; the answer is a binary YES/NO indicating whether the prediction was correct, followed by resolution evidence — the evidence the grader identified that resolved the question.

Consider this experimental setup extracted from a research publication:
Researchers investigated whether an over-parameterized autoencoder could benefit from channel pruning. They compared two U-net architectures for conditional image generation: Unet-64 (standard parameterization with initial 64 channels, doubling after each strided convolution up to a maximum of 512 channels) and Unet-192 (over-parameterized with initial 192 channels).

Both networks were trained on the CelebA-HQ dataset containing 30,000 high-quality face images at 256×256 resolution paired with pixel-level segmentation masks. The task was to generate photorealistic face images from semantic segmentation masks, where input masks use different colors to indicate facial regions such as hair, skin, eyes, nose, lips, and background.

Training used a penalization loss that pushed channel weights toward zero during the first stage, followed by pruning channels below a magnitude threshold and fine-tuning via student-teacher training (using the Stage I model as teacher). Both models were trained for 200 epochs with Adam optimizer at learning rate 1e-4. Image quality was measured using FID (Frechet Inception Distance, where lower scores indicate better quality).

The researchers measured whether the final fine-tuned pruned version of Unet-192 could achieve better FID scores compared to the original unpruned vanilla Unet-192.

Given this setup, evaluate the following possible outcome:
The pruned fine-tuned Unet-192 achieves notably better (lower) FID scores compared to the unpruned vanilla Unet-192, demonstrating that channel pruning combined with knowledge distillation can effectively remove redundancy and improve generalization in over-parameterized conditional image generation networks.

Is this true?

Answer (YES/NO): YES